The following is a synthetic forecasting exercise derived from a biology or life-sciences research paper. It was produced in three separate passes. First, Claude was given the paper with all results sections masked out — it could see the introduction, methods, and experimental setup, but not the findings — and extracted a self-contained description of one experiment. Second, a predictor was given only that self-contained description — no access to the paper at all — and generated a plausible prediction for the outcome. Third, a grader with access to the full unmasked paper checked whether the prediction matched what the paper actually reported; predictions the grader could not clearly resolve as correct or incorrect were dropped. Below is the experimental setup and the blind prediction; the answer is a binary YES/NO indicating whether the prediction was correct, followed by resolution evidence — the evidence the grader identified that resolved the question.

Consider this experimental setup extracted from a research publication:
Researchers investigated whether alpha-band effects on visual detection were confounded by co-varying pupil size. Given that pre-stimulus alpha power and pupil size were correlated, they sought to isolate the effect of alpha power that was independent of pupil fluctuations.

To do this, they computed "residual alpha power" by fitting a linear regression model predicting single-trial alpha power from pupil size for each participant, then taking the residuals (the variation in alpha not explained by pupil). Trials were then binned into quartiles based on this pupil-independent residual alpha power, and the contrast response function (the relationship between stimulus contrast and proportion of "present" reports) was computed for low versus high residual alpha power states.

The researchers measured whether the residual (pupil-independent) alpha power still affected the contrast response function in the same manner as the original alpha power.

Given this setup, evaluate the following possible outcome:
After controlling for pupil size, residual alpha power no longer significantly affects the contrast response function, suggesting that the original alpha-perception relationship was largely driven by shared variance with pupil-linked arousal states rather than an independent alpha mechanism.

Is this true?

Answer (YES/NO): NO